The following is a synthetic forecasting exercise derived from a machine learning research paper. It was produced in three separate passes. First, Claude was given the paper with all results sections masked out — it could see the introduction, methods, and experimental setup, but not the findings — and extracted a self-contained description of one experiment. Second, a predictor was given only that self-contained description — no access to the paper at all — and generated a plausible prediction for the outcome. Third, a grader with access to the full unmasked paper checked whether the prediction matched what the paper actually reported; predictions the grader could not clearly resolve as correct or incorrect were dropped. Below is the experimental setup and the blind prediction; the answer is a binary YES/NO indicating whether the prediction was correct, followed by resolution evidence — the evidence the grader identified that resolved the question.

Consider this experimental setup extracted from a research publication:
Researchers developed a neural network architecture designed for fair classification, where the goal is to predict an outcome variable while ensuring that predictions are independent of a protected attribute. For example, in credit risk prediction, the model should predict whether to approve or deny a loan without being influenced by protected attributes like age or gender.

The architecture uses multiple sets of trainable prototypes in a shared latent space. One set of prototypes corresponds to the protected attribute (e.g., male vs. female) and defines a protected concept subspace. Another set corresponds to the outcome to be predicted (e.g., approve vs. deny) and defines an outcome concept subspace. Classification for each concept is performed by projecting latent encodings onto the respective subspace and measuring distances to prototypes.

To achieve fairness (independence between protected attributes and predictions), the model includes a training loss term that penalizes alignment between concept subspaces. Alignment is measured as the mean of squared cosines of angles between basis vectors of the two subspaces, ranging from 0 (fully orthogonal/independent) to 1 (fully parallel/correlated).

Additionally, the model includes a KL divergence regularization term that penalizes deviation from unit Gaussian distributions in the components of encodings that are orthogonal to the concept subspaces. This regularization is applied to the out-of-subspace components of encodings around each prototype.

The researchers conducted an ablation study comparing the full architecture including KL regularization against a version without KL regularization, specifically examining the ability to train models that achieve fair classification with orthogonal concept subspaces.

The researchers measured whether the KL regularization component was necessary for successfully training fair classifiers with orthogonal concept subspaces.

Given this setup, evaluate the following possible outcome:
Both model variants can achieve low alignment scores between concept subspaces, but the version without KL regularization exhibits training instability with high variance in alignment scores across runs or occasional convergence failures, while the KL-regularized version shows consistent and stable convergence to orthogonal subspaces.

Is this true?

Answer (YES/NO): NO